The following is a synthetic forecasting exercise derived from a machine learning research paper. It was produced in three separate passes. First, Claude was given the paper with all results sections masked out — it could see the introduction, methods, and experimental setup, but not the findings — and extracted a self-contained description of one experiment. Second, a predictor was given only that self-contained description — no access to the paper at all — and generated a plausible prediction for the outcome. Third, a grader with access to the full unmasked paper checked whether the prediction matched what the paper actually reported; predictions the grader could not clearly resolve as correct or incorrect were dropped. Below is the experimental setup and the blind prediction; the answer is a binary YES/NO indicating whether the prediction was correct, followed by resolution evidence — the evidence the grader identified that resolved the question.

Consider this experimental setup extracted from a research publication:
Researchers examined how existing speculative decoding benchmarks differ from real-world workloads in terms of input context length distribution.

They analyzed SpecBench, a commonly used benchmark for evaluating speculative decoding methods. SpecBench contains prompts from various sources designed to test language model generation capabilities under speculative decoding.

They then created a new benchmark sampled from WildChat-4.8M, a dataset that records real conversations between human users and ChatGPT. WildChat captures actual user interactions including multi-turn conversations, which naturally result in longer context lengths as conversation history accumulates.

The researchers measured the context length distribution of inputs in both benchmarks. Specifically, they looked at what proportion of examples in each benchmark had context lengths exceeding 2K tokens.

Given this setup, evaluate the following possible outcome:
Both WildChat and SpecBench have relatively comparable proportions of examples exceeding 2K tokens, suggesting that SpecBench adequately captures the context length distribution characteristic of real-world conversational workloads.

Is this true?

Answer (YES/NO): NO